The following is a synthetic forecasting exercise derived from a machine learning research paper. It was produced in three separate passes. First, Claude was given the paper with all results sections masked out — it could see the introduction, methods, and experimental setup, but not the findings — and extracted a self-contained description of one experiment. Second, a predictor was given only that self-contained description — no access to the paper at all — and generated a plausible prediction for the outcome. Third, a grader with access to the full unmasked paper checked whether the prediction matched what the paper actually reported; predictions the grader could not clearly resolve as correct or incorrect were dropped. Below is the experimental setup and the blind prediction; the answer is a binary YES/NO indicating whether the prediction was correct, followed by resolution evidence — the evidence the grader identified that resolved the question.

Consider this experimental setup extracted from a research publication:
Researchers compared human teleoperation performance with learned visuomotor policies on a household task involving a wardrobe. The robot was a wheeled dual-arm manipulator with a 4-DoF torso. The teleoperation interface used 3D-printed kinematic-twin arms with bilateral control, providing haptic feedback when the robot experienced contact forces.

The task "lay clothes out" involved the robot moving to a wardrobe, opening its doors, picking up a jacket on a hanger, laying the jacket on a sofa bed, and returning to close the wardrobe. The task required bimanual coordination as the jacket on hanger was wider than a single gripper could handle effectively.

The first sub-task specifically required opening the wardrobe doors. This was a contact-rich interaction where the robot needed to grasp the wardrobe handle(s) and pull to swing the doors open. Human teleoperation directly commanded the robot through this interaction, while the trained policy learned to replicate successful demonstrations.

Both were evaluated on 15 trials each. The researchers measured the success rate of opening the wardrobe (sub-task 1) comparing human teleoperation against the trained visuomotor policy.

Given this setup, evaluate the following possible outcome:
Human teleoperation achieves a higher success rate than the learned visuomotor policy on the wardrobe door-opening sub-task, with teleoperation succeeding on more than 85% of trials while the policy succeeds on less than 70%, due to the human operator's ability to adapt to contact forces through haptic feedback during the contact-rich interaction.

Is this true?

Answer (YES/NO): NO